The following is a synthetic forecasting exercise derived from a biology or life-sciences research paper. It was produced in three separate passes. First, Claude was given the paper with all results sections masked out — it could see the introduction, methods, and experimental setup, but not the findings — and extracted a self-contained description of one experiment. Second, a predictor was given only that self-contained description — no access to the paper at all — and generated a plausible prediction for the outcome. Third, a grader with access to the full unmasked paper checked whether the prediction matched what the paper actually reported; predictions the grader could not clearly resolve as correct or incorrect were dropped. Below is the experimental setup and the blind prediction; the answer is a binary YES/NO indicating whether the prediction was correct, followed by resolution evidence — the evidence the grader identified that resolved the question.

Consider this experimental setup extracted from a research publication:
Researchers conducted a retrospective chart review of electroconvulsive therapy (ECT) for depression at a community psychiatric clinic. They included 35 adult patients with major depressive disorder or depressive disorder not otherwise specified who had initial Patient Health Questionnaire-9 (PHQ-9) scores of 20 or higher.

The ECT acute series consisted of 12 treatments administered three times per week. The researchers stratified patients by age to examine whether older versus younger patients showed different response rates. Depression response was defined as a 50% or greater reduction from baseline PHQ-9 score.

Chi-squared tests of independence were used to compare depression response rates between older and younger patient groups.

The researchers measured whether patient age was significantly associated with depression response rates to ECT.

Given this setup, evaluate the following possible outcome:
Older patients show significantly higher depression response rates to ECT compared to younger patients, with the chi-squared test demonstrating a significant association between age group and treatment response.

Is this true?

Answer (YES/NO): NO